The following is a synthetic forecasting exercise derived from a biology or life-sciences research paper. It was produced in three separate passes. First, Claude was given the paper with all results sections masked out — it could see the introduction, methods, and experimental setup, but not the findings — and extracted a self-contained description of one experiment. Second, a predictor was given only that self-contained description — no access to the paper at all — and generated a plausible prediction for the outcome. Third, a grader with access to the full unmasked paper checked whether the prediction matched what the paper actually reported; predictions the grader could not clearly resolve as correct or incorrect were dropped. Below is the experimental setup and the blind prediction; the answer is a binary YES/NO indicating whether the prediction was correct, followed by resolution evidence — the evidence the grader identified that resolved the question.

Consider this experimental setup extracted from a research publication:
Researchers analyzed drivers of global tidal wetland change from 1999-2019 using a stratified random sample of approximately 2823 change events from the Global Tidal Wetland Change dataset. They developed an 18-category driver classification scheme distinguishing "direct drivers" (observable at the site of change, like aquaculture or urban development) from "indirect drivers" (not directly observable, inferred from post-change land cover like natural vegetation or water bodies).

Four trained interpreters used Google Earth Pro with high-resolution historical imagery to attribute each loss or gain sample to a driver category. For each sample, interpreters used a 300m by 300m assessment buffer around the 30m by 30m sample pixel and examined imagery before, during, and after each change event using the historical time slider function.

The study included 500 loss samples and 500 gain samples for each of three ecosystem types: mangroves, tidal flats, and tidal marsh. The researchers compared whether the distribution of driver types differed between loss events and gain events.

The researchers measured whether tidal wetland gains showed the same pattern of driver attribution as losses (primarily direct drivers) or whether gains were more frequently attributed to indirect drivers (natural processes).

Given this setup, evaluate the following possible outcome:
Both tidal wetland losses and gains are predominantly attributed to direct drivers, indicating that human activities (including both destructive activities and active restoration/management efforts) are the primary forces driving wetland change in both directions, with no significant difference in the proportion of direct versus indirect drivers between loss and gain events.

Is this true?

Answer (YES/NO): NO